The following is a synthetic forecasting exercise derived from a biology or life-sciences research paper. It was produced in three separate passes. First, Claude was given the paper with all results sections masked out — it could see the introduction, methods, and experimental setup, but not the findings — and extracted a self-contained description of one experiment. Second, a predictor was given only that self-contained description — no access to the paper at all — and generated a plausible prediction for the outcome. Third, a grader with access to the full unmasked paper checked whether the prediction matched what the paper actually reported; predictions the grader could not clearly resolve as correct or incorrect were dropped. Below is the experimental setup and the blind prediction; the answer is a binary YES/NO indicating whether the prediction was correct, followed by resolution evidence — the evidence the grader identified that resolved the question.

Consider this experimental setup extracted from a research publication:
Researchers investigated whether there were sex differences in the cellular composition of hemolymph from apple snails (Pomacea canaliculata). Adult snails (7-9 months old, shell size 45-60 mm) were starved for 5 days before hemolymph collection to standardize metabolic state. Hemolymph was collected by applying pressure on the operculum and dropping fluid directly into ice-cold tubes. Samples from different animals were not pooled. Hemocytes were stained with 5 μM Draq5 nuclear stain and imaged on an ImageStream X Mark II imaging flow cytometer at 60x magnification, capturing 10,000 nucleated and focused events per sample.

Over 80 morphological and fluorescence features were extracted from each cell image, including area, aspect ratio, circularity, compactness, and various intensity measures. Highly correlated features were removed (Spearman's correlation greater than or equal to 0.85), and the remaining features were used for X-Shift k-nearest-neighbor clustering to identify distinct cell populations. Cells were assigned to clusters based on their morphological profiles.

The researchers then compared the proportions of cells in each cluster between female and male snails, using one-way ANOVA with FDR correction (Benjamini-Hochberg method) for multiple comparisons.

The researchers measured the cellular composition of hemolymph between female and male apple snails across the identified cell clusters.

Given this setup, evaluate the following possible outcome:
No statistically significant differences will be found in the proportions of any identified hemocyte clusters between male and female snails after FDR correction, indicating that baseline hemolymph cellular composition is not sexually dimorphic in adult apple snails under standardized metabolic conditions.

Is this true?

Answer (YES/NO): NO